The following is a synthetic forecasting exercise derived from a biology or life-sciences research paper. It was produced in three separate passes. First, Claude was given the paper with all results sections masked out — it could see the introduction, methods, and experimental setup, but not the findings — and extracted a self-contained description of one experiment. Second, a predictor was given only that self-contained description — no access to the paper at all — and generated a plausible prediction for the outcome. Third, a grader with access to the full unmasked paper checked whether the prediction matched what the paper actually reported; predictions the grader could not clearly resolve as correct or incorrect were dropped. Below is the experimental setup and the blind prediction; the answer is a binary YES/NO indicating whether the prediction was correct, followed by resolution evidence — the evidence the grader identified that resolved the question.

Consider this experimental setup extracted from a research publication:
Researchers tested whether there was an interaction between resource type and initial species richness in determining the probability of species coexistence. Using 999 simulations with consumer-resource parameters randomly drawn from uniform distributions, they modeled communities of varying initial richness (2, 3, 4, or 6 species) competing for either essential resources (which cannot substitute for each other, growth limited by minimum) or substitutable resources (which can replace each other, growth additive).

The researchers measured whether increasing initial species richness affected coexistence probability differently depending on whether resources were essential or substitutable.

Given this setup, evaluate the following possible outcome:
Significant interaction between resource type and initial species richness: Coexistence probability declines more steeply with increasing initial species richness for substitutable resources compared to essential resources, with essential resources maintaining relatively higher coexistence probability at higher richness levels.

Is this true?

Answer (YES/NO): NO